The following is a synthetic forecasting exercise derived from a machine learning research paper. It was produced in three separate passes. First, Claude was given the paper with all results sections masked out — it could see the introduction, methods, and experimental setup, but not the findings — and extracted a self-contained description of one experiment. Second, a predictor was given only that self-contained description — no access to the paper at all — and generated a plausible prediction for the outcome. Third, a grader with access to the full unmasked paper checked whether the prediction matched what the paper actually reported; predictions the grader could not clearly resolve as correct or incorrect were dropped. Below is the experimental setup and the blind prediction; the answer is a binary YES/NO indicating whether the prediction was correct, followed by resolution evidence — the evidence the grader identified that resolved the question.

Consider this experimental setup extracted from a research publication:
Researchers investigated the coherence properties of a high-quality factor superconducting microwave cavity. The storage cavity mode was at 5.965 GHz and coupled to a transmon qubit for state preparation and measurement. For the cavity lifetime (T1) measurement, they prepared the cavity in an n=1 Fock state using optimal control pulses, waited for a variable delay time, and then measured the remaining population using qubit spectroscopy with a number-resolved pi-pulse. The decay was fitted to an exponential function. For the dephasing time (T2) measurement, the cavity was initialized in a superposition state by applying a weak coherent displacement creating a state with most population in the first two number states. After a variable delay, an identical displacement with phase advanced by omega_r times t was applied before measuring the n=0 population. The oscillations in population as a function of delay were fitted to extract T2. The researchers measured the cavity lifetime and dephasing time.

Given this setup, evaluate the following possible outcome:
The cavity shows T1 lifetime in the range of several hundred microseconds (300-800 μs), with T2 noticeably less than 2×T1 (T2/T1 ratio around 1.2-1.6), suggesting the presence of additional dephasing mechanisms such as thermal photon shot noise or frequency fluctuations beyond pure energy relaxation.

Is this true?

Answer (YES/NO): NO